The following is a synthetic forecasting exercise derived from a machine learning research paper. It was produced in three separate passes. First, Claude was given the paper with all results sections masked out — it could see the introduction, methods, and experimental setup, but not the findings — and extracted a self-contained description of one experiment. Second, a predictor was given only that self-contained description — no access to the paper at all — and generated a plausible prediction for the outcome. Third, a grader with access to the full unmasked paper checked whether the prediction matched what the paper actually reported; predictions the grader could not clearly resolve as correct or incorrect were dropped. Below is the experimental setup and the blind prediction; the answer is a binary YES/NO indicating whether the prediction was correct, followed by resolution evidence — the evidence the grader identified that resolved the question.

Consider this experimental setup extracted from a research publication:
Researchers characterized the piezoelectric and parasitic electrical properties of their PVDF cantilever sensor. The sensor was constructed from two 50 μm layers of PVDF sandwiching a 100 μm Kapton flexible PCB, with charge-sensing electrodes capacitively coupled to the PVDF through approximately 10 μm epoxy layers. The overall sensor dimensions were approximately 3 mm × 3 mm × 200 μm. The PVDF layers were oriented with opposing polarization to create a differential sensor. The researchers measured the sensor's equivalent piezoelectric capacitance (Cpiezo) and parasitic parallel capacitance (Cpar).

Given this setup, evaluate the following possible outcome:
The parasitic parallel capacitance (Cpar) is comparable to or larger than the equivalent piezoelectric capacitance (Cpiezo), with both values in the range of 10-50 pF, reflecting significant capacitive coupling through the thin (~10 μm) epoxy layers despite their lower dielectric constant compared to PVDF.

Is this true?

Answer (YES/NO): NO